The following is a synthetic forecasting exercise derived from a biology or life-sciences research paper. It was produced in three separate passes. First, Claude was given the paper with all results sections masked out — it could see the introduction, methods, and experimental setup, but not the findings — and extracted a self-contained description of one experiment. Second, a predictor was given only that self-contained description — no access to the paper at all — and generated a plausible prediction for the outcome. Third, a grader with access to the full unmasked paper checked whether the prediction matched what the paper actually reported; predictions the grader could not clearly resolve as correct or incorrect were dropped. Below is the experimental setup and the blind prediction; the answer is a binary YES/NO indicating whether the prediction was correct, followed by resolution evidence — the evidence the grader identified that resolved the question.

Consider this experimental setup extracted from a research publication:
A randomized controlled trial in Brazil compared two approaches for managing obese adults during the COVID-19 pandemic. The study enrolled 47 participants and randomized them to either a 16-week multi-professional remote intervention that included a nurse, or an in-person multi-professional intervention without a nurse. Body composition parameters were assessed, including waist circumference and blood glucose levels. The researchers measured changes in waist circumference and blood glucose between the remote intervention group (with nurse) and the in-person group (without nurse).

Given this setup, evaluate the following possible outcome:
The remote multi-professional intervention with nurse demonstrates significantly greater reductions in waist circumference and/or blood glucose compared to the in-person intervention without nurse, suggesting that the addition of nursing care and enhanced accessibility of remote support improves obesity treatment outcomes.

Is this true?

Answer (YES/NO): YES